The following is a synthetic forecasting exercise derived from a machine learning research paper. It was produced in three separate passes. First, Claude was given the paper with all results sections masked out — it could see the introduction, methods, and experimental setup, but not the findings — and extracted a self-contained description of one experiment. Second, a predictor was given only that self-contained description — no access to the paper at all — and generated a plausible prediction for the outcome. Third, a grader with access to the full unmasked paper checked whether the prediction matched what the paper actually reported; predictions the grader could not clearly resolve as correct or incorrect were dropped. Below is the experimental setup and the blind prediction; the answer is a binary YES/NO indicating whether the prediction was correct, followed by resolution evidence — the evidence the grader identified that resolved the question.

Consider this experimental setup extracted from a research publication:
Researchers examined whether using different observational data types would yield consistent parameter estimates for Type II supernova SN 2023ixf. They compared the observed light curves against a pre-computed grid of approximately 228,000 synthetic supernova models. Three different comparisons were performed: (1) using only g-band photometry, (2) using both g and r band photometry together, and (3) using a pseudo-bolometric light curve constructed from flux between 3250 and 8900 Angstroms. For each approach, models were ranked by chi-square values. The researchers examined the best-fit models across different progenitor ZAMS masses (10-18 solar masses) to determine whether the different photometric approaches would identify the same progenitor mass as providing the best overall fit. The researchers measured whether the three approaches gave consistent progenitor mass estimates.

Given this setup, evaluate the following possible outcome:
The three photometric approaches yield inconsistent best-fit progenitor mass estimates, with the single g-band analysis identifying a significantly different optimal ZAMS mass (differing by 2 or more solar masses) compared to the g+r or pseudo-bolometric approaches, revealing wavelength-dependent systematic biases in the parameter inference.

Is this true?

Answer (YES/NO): NO